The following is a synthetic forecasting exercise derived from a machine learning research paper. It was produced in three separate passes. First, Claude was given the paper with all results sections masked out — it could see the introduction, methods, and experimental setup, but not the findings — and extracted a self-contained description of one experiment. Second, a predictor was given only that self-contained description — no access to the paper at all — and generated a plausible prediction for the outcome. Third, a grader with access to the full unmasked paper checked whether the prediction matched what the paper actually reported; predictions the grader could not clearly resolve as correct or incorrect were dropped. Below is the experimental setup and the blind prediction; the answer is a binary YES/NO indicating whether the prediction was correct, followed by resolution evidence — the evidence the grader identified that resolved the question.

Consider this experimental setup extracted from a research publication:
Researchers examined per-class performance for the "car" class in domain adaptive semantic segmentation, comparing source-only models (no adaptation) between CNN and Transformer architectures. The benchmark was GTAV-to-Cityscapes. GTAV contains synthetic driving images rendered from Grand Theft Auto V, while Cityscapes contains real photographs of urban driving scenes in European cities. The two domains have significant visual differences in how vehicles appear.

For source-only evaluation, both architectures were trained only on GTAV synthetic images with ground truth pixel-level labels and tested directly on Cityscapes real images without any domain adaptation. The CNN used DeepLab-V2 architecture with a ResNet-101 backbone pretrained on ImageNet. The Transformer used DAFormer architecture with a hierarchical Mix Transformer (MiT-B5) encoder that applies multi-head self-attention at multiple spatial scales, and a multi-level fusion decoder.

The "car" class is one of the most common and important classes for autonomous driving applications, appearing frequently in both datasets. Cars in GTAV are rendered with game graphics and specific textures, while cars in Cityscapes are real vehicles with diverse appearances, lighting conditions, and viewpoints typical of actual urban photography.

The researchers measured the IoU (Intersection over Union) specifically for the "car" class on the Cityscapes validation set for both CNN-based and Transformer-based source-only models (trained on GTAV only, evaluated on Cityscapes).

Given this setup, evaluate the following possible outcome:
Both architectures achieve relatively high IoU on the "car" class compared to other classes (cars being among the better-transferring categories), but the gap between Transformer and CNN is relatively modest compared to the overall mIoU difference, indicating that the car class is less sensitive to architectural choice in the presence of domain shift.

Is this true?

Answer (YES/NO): NO